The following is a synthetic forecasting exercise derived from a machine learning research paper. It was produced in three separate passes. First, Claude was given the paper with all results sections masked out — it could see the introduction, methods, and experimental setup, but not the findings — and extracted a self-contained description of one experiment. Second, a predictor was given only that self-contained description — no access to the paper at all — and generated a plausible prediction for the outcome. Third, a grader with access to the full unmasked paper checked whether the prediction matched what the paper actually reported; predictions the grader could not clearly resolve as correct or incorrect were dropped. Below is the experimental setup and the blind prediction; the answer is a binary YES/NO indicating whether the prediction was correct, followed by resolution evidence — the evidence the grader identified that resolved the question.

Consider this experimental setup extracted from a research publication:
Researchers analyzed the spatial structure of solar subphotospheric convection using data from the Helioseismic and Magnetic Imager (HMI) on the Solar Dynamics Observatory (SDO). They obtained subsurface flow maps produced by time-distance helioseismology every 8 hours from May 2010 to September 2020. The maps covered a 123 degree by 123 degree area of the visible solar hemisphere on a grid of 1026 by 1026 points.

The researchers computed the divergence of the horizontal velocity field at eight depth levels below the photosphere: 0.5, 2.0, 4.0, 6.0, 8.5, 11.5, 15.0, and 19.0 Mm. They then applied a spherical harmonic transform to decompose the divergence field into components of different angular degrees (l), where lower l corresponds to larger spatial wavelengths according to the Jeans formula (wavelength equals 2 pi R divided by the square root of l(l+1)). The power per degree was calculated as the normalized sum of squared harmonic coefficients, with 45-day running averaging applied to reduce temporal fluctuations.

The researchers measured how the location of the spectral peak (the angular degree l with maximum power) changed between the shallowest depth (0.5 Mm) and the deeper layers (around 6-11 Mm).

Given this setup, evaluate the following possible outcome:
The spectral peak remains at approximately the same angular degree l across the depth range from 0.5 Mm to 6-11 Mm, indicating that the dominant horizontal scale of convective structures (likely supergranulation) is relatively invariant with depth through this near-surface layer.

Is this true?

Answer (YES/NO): NO